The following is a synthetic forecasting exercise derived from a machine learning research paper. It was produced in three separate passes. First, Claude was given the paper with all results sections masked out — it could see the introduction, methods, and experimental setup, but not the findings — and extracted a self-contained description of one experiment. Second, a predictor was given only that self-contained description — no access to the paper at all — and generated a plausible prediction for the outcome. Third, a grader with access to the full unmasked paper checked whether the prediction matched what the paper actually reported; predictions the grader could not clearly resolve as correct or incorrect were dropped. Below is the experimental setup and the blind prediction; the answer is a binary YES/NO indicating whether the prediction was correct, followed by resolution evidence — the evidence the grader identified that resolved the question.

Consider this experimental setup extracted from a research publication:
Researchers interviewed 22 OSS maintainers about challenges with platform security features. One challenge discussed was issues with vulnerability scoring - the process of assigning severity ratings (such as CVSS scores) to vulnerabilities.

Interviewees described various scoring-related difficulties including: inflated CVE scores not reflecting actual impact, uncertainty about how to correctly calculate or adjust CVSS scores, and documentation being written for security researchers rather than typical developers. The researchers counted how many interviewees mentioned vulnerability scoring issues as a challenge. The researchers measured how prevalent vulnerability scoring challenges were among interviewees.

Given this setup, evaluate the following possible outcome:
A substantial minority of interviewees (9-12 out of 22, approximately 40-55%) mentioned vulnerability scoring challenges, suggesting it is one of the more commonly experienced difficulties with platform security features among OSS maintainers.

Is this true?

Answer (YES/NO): YES